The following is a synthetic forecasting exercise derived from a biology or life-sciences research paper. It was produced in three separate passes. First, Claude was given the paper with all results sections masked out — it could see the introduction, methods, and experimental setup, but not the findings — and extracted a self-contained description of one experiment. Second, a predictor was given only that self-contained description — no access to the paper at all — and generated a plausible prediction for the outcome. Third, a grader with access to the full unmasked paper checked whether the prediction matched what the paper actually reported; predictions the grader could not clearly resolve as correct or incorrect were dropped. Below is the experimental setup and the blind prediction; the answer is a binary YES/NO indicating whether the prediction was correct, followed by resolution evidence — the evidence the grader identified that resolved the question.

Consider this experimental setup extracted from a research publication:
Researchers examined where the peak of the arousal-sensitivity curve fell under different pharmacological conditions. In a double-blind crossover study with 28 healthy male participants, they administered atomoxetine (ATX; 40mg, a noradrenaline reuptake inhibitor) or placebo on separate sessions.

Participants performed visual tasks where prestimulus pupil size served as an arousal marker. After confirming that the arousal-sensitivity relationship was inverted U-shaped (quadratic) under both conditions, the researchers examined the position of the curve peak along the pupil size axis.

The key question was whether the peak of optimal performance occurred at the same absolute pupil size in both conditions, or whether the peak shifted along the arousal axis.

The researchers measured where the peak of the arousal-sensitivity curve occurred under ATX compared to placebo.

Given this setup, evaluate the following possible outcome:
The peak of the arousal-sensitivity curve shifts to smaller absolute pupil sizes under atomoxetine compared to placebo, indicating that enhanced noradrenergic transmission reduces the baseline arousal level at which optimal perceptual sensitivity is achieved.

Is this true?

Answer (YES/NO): NO